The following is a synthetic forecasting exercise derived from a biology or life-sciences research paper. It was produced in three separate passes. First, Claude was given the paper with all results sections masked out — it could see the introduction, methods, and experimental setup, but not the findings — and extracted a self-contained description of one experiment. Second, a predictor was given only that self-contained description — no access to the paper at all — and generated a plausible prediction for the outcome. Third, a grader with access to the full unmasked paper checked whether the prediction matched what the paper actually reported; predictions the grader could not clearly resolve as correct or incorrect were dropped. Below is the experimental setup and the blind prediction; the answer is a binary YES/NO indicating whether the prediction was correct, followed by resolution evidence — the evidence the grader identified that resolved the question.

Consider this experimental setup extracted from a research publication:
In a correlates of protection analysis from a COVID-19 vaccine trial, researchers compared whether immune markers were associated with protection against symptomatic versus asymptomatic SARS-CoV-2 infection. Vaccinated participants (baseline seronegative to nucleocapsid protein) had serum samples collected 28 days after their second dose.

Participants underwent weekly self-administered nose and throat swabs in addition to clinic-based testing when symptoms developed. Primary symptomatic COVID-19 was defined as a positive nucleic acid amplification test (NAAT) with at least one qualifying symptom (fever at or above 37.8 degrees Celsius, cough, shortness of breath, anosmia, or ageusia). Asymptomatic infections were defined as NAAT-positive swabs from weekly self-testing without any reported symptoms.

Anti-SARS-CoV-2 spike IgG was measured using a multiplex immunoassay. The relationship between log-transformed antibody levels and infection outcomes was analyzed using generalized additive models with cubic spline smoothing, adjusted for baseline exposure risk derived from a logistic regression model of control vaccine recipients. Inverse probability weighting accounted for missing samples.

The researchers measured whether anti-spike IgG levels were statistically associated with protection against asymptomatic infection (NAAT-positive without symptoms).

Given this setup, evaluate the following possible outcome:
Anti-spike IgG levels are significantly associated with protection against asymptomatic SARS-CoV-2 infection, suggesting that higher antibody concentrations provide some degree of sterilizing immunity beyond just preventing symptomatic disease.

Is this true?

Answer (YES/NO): NO